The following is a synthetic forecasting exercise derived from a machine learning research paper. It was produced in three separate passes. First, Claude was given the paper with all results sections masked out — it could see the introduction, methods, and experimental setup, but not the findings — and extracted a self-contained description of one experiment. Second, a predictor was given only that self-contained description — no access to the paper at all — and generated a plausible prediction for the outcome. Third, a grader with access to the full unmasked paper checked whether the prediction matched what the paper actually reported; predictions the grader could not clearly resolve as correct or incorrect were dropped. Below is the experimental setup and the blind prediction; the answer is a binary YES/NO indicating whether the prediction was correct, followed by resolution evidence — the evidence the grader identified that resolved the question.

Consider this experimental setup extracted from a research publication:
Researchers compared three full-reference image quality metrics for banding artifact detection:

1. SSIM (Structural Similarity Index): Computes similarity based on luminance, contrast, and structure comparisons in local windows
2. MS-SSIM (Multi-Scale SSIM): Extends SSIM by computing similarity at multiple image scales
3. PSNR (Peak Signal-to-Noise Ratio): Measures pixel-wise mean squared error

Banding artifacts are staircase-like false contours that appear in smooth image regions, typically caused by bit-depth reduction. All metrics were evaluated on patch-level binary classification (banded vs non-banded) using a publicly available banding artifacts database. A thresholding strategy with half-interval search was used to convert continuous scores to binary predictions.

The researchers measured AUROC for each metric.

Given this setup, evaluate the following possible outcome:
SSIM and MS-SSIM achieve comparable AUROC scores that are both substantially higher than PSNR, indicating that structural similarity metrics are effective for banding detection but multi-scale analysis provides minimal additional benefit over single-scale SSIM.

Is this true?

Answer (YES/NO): NO